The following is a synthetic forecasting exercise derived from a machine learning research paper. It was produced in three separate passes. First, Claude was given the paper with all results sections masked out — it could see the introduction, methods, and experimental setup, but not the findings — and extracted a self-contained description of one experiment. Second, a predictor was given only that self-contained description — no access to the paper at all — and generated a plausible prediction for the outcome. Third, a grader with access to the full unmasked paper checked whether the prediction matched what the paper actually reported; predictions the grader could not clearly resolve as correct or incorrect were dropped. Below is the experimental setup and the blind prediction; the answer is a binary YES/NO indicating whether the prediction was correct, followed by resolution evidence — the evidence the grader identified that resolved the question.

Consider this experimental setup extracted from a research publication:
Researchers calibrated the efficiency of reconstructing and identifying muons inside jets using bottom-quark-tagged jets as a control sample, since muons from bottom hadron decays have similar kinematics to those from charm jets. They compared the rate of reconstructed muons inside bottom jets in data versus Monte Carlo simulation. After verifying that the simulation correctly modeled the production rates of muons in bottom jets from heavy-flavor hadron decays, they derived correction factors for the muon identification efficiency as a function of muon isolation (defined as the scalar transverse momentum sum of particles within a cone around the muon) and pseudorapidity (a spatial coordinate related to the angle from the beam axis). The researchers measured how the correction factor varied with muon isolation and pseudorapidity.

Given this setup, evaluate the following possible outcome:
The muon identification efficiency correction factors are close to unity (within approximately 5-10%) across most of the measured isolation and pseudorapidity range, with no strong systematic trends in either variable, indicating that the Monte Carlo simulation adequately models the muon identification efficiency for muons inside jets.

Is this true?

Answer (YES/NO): NO